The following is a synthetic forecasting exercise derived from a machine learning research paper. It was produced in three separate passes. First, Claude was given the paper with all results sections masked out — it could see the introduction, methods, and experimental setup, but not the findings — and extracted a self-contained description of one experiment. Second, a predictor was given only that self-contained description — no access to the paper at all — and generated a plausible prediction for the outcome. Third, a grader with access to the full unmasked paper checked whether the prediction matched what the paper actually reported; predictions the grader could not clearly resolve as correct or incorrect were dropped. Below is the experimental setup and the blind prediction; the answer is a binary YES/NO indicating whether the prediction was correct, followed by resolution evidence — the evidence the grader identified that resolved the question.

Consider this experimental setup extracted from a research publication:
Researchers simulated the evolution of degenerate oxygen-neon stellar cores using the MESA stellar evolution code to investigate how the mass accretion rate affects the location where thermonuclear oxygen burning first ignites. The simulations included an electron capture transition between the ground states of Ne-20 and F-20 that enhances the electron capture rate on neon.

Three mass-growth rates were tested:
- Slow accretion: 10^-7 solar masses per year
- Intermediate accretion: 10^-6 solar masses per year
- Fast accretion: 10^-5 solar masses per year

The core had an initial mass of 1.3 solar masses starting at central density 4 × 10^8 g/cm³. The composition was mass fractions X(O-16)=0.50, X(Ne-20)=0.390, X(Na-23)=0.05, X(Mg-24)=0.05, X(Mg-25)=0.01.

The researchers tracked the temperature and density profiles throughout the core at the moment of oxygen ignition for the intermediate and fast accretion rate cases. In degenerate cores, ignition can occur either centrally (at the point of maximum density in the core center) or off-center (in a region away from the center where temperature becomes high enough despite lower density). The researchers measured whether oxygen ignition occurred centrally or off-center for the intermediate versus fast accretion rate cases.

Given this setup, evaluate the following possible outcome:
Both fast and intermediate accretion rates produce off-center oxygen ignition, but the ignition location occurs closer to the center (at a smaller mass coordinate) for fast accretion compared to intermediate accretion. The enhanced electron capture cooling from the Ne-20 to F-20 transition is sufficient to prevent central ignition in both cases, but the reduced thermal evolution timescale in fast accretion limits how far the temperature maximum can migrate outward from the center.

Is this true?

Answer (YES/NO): NO